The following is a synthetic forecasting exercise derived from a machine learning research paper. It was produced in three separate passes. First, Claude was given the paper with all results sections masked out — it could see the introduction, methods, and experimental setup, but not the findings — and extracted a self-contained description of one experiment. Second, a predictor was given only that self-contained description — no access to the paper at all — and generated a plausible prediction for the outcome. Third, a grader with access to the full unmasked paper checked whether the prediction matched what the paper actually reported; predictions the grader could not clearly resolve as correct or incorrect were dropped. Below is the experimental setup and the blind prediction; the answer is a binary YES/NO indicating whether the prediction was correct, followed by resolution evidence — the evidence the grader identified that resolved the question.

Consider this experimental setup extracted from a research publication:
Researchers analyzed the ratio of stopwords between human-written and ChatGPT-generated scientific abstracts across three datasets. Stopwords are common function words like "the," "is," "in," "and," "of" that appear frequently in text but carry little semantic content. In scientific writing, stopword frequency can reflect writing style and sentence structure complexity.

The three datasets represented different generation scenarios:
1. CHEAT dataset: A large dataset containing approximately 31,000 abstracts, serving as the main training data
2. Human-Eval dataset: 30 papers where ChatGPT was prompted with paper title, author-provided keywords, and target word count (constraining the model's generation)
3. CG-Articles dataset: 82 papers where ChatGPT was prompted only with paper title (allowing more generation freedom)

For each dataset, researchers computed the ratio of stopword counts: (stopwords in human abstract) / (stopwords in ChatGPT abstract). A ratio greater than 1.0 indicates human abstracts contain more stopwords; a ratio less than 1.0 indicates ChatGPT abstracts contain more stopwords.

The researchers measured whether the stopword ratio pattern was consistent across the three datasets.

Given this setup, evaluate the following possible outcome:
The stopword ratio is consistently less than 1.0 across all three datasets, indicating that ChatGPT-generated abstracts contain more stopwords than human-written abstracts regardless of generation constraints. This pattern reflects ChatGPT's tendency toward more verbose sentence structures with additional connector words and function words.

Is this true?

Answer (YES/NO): NO